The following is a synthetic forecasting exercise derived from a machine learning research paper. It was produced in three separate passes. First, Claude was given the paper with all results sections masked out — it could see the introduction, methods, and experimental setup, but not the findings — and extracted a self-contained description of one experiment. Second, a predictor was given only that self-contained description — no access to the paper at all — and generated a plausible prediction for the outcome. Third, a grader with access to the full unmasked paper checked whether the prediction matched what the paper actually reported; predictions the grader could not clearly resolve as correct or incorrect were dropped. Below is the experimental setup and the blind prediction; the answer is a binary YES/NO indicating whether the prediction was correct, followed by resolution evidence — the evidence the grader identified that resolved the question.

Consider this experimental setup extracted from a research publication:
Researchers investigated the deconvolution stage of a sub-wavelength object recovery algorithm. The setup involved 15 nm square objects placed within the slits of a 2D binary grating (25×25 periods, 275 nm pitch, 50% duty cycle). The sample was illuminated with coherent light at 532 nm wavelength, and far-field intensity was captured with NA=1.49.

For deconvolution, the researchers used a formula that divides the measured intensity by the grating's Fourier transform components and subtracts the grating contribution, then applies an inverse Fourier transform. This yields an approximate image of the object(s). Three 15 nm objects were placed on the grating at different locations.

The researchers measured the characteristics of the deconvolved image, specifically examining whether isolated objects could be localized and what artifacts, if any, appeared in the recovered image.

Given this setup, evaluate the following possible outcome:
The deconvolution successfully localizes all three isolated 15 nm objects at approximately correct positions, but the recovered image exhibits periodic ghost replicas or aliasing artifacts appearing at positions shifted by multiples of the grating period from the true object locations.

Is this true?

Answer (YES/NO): NO